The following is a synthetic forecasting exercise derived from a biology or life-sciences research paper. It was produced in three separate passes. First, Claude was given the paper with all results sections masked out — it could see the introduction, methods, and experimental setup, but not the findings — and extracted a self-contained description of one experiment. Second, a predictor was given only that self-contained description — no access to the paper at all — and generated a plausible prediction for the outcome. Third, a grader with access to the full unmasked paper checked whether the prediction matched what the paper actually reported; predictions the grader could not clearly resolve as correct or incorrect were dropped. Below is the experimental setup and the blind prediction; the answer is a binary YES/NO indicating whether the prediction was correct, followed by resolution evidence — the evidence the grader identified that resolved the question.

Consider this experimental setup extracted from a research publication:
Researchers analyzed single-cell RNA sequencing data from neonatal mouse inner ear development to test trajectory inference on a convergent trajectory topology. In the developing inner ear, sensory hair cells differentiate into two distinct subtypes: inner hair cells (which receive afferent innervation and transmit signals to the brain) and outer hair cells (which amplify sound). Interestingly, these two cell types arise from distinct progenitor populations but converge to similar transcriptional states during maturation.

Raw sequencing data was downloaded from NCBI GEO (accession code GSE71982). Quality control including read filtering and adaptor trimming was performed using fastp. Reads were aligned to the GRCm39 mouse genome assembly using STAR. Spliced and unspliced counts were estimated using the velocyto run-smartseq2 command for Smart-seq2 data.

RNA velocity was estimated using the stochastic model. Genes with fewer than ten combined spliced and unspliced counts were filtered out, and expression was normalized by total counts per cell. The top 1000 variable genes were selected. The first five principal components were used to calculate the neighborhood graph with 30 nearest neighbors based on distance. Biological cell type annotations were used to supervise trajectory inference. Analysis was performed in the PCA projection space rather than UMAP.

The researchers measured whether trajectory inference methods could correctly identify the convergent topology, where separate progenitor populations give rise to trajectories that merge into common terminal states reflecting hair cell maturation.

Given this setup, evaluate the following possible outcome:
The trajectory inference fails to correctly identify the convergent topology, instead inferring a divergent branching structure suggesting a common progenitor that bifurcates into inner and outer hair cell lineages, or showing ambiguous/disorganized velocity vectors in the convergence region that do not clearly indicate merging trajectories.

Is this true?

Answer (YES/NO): NO